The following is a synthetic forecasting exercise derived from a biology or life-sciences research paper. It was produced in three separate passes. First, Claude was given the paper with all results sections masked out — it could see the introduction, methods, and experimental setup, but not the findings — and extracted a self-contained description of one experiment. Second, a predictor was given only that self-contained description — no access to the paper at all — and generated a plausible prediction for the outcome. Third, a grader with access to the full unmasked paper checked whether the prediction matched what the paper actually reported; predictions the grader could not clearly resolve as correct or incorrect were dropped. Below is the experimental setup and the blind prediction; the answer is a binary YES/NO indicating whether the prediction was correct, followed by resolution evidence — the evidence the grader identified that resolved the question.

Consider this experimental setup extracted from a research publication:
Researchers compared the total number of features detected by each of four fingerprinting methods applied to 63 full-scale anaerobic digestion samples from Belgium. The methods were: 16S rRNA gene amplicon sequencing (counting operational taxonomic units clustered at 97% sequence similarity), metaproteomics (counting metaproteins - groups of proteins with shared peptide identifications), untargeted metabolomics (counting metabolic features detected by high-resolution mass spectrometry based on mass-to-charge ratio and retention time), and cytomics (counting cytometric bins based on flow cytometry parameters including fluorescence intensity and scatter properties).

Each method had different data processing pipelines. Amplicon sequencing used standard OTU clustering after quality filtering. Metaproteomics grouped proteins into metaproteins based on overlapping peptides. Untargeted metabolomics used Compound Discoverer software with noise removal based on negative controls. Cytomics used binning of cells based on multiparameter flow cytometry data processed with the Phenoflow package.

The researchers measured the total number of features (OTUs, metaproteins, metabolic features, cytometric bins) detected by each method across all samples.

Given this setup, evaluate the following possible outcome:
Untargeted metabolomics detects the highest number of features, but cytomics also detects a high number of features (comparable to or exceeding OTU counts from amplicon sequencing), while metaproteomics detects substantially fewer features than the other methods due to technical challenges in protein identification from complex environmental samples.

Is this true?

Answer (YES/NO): NO